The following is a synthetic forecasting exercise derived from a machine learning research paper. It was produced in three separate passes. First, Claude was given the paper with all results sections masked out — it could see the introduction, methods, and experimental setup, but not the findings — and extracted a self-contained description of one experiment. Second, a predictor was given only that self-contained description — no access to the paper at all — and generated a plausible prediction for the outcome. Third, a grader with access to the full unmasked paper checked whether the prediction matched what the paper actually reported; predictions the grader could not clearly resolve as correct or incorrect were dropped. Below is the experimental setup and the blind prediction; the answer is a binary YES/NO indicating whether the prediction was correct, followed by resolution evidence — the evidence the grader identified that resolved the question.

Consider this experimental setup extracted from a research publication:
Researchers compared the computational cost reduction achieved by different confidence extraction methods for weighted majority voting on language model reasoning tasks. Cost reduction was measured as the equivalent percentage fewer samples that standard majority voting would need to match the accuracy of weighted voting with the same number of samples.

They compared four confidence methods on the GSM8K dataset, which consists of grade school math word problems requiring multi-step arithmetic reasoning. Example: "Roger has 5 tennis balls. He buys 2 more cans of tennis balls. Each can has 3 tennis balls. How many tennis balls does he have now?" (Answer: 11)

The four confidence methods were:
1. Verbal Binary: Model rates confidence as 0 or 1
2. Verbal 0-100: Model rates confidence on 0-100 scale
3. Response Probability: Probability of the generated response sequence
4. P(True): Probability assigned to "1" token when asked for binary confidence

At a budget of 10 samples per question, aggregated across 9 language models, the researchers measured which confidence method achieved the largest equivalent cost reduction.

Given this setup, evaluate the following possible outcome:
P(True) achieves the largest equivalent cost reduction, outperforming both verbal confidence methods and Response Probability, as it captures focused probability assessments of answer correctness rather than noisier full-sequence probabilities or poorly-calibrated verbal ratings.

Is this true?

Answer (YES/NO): YES